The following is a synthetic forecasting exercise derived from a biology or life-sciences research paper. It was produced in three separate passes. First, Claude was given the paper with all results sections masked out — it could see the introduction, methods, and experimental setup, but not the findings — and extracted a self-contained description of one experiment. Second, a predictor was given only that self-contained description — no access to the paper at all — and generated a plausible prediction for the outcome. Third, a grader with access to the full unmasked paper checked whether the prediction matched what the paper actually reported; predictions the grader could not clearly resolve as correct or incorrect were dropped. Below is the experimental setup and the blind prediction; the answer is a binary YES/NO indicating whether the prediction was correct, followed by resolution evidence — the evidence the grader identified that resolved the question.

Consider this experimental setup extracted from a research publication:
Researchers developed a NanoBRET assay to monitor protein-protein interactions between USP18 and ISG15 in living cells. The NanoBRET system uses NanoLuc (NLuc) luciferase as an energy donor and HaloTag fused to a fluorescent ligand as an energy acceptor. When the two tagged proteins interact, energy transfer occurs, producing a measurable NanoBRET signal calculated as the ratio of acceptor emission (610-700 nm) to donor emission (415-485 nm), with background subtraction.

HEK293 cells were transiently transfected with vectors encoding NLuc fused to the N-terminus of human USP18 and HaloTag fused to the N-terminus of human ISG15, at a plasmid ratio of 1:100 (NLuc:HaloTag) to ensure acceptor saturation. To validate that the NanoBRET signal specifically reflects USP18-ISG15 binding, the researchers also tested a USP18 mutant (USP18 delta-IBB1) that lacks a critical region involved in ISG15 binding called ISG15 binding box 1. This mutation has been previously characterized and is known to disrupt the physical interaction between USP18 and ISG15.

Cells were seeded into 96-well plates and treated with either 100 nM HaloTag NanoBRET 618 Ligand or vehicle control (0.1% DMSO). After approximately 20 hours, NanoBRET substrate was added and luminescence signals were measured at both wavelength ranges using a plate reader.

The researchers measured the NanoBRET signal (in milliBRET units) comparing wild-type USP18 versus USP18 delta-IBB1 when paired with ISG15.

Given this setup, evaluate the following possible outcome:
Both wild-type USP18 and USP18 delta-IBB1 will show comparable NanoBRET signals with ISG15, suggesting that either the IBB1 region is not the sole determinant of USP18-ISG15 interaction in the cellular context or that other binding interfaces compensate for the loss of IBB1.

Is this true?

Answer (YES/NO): NO